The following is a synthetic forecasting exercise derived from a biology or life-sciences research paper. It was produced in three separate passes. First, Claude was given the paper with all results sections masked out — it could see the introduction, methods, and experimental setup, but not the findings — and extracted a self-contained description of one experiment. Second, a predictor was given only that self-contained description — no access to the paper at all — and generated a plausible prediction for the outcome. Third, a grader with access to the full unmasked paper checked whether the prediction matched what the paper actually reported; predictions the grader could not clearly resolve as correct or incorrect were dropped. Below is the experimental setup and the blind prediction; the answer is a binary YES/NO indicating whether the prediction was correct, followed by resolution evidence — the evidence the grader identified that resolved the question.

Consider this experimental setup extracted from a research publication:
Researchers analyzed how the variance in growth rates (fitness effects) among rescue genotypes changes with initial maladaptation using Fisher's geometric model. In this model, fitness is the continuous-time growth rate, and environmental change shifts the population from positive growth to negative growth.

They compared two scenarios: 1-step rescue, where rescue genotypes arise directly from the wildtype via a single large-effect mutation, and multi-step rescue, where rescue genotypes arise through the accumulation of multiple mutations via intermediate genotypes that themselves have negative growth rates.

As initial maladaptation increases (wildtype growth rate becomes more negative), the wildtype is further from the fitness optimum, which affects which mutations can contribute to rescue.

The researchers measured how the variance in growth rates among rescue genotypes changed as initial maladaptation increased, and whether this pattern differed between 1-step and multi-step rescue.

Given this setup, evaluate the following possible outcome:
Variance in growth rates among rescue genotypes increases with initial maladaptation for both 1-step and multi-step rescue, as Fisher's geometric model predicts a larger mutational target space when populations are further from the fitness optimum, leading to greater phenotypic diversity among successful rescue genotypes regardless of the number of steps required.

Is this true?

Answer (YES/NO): NO